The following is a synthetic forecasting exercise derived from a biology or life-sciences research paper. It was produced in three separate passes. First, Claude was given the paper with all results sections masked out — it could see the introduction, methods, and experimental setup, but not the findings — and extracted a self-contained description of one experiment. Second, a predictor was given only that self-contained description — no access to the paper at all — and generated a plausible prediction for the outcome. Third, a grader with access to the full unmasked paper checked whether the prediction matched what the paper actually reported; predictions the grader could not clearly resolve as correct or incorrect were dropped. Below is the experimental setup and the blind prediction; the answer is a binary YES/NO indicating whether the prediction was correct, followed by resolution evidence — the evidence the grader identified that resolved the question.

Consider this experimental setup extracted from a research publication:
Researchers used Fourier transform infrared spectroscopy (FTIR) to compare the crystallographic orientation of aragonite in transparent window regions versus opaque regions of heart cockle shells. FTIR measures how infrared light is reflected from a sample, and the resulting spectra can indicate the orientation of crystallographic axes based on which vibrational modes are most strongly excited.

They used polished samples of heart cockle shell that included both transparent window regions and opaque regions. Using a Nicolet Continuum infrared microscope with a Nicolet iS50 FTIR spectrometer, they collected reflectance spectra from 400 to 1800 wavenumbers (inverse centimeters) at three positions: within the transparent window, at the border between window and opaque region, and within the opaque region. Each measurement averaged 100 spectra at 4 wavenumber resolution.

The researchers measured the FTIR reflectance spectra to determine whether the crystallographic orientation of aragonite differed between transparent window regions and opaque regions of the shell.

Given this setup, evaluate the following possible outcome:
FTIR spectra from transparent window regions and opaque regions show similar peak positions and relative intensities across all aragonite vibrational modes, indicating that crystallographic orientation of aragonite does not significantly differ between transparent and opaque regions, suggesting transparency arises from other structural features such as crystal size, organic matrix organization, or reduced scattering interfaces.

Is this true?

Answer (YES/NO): NO